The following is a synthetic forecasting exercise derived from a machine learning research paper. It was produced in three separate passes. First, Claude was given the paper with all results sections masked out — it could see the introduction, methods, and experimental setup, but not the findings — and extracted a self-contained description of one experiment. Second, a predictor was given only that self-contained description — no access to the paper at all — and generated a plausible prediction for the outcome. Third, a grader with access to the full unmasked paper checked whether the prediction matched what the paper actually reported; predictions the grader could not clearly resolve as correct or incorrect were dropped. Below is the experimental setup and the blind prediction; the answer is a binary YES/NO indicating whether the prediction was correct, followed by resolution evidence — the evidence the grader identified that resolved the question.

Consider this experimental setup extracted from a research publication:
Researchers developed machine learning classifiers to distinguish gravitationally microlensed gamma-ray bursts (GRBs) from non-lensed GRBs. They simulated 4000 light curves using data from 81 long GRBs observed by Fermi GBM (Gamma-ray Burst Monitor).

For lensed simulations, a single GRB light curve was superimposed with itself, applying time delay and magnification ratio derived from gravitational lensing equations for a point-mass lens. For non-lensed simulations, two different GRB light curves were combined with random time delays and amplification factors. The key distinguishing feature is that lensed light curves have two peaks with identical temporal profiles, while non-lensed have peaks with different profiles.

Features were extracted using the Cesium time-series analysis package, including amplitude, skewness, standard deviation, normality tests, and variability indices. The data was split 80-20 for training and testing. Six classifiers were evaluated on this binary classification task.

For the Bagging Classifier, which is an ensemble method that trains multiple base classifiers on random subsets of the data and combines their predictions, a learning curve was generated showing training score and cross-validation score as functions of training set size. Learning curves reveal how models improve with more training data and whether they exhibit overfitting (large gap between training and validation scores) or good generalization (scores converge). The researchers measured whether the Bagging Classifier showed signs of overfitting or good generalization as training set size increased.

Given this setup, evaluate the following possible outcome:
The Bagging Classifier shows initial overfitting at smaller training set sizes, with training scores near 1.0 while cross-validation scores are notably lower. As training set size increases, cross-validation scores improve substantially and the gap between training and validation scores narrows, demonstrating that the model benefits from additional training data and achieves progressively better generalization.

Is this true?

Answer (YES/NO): YES